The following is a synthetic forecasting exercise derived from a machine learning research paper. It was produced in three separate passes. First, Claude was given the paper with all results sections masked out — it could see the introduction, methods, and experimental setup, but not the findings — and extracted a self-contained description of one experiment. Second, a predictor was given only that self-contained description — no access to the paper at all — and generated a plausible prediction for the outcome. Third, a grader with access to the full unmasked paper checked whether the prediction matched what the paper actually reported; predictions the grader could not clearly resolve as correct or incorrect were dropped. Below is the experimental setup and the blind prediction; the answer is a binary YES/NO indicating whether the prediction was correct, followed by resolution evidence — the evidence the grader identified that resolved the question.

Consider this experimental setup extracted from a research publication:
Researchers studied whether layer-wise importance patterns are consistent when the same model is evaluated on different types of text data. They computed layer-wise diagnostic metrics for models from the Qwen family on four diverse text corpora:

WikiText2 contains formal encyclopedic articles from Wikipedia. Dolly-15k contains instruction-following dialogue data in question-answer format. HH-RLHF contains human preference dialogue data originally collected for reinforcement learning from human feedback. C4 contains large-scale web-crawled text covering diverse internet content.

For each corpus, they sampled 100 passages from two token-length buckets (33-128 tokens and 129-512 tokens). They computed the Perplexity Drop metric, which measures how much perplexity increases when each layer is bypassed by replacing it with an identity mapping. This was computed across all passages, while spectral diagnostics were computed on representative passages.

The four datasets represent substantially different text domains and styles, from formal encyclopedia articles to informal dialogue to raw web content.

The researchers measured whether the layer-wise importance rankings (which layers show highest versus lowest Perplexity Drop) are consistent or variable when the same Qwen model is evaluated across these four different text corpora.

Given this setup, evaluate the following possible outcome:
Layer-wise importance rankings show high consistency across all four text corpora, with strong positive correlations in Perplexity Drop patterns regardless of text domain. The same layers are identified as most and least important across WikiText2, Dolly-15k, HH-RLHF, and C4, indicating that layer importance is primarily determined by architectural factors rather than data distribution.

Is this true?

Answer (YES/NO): YES